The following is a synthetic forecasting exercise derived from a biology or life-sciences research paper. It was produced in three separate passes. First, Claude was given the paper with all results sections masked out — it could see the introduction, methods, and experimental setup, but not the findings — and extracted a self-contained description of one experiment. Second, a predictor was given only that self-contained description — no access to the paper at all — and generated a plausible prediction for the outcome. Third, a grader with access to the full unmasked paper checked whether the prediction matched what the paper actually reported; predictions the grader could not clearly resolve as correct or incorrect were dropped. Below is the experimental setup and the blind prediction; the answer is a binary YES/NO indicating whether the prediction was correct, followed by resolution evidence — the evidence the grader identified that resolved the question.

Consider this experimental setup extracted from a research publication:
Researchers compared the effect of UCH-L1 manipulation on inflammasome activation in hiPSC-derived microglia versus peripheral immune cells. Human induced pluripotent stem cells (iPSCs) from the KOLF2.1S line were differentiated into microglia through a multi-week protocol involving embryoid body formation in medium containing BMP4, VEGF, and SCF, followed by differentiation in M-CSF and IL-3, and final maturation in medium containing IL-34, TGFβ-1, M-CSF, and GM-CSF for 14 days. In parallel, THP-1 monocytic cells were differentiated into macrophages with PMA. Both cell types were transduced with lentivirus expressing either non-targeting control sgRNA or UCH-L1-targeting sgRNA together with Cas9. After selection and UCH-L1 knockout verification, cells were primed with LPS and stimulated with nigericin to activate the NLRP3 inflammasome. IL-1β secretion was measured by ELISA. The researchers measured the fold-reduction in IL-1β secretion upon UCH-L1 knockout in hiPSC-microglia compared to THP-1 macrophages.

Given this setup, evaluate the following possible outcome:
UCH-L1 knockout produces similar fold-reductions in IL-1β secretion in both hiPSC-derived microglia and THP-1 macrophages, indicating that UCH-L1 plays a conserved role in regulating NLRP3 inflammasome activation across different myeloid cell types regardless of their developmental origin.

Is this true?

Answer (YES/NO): NO